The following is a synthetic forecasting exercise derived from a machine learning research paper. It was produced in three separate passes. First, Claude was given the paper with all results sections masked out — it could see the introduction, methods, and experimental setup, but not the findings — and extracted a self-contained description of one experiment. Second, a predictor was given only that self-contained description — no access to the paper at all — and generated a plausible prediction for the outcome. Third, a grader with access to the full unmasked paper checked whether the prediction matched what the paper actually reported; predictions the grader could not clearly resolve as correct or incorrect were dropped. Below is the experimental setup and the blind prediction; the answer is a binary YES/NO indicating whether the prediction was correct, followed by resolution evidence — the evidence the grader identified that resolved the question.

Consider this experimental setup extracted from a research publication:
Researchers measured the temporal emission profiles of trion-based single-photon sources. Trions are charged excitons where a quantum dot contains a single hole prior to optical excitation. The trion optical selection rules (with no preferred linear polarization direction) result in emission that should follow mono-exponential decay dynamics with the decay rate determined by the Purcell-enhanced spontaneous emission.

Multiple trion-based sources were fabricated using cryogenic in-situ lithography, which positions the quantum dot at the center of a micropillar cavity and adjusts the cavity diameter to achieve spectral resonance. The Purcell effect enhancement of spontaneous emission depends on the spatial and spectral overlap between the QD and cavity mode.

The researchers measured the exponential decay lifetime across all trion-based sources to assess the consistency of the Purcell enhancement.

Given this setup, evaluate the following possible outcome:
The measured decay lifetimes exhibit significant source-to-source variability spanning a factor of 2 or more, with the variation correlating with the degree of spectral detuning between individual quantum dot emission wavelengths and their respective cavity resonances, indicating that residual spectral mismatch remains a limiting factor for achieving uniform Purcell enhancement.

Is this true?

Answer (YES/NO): NO